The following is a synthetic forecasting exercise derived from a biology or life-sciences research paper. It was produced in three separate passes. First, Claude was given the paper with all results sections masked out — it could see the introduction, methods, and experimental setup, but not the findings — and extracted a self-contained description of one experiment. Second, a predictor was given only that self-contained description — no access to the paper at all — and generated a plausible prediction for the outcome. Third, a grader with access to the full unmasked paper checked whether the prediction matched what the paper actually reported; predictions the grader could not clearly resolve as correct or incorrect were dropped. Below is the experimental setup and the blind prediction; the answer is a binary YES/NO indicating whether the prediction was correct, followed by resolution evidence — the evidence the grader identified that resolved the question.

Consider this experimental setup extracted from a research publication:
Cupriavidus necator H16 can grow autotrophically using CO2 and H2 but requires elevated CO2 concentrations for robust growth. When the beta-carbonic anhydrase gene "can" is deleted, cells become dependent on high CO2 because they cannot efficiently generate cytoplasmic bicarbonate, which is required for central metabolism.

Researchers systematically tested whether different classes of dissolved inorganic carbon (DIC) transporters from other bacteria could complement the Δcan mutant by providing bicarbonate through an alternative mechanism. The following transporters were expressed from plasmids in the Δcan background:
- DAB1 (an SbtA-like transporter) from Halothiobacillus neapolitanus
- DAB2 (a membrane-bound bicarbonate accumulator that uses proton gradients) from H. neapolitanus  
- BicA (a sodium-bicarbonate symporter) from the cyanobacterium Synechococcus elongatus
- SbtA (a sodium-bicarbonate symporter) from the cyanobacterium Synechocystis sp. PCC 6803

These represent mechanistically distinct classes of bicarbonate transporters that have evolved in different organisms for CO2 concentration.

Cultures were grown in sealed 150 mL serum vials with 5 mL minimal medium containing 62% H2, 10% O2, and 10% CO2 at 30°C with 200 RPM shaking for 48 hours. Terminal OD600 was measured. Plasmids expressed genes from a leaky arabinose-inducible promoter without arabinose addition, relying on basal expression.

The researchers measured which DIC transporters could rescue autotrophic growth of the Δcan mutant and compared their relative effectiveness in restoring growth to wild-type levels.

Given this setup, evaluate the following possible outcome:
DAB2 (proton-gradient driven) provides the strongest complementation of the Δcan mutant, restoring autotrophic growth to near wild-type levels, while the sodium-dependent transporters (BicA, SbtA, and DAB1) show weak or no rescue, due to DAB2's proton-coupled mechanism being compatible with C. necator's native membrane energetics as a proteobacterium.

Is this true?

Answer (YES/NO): NO